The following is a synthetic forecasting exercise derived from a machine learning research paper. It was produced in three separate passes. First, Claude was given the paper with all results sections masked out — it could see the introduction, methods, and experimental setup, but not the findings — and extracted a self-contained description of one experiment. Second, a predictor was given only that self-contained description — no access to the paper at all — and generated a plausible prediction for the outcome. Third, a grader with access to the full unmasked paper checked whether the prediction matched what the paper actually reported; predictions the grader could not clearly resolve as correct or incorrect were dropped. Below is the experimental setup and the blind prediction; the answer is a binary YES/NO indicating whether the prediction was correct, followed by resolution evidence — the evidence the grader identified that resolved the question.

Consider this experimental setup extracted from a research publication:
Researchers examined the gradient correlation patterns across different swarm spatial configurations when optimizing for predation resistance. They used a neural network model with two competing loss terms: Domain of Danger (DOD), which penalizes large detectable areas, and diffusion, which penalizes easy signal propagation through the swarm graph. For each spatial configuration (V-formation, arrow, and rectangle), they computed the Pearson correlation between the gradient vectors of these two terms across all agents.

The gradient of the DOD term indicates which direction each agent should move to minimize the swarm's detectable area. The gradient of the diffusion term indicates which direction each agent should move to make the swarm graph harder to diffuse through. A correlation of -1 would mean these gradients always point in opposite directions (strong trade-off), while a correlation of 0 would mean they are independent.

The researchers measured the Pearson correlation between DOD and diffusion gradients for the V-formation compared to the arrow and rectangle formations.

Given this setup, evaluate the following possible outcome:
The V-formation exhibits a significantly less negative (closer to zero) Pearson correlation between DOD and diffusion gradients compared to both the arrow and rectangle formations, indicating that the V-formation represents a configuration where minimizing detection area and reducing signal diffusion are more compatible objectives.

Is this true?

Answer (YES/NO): YES